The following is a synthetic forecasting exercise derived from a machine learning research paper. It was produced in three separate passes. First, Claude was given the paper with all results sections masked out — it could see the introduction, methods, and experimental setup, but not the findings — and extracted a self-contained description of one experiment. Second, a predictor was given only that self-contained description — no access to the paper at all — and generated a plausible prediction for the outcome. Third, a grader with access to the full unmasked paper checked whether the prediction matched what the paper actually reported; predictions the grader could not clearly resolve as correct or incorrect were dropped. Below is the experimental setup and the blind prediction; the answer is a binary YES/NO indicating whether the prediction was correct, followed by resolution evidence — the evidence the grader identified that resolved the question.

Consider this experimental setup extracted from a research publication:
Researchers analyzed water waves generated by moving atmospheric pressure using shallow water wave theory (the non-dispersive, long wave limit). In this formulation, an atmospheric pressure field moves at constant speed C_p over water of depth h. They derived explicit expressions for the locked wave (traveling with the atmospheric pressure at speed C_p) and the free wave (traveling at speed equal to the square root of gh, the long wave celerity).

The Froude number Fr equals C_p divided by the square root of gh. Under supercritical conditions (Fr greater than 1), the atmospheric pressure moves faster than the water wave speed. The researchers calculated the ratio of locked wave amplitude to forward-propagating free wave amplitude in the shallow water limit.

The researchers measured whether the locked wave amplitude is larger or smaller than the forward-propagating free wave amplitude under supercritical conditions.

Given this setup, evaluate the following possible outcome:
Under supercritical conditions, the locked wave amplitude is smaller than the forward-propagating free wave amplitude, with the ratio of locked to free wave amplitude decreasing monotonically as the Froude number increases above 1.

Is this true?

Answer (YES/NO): YES